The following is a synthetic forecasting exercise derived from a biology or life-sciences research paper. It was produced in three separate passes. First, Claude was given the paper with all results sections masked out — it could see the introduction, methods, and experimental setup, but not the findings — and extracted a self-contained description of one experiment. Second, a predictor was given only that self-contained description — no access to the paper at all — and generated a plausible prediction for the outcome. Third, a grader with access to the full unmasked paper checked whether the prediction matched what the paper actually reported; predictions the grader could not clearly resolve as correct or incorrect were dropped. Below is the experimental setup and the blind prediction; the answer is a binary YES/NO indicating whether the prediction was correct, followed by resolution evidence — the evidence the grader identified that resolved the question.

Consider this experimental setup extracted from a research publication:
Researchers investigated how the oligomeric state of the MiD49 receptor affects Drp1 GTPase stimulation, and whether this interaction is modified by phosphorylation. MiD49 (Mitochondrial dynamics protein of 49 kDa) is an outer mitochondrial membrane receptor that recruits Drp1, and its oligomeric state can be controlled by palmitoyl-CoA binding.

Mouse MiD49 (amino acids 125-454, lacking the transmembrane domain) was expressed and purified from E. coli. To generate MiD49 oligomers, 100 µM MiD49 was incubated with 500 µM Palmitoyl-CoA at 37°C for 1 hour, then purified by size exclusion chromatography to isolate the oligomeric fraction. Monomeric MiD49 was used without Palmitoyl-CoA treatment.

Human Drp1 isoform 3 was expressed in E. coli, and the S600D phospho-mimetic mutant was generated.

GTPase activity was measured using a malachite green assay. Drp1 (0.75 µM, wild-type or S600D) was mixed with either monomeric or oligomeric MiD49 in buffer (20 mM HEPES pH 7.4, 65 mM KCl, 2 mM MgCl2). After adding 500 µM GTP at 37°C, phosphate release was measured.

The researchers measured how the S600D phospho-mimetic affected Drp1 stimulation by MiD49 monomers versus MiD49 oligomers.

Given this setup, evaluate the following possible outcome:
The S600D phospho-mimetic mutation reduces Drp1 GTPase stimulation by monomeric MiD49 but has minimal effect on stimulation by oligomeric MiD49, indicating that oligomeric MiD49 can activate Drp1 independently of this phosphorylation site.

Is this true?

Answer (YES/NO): NO